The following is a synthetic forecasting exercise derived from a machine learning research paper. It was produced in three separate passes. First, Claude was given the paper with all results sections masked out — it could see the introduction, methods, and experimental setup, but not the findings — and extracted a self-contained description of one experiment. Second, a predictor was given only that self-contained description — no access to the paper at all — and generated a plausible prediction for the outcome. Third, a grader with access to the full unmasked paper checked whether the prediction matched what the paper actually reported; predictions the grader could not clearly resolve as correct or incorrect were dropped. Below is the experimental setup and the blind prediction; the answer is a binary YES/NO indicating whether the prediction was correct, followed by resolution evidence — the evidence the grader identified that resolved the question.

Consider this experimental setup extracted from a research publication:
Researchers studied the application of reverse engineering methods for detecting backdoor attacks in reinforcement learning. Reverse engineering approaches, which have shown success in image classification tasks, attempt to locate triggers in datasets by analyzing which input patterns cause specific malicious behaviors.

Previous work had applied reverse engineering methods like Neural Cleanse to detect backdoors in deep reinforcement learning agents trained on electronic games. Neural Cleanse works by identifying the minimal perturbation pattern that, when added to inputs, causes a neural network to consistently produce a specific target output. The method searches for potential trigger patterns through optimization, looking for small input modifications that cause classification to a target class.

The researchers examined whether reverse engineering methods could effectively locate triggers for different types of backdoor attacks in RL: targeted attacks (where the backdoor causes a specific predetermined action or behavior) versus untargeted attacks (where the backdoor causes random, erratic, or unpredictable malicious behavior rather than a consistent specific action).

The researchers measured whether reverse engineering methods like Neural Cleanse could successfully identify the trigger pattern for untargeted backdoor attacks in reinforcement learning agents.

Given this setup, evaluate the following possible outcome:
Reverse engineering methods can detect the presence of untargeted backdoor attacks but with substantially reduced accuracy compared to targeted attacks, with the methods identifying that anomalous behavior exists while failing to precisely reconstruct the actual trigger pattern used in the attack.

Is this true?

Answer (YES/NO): NO